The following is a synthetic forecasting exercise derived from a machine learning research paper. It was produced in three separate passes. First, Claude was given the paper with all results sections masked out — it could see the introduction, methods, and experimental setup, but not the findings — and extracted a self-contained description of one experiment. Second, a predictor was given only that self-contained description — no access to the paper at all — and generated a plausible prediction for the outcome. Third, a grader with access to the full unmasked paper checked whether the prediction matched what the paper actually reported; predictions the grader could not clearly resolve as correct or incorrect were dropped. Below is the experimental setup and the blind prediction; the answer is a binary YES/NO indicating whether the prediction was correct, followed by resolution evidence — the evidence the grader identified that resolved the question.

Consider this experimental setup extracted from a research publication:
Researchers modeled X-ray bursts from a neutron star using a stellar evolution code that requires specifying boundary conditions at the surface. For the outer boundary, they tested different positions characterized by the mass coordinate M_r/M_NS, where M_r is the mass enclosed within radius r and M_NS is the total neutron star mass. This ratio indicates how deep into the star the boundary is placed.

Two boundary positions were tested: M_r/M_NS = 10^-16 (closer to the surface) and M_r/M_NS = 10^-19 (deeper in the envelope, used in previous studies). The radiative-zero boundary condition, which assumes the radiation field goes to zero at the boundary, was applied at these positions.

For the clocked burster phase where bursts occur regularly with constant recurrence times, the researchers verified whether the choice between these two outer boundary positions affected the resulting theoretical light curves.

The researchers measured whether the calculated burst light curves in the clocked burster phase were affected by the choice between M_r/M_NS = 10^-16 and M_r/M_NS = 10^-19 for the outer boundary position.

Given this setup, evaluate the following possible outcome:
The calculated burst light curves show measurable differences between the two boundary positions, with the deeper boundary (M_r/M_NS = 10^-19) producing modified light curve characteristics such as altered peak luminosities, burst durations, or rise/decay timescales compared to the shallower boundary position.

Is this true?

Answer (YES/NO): NO